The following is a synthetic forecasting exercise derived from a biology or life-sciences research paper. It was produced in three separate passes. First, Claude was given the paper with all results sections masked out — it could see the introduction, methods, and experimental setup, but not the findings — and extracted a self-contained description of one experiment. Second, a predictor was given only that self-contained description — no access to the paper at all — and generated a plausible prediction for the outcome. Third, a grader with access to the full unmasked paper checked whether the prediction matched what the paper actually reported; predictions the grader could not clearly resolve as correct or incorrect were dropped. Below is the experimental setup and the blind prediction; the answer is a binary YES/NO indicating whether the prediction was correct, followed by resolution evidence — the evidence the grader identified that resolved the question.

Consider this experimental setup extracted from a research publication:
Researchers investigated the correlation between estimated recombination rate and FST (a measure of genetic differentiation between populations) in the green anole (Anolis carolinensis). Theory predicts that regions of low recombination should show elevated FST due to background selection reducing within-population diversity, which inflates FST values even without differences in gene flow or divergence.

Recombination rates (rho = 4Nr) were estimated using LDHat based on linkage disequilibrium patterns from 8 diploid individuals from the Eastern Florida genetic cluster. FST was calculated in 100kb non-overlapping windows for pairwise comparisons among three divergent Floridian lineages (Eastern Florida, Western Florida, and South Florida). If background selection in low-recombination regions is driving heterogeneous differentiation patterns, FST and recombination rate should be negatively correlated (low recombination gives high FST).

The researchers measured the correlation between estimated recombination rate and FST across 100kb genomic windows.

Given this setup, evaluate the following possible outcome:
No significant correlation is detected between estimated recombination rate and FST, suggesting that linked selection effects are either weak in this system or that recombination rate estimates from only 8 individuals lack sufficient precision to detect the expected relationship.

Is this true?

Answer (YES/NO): NO